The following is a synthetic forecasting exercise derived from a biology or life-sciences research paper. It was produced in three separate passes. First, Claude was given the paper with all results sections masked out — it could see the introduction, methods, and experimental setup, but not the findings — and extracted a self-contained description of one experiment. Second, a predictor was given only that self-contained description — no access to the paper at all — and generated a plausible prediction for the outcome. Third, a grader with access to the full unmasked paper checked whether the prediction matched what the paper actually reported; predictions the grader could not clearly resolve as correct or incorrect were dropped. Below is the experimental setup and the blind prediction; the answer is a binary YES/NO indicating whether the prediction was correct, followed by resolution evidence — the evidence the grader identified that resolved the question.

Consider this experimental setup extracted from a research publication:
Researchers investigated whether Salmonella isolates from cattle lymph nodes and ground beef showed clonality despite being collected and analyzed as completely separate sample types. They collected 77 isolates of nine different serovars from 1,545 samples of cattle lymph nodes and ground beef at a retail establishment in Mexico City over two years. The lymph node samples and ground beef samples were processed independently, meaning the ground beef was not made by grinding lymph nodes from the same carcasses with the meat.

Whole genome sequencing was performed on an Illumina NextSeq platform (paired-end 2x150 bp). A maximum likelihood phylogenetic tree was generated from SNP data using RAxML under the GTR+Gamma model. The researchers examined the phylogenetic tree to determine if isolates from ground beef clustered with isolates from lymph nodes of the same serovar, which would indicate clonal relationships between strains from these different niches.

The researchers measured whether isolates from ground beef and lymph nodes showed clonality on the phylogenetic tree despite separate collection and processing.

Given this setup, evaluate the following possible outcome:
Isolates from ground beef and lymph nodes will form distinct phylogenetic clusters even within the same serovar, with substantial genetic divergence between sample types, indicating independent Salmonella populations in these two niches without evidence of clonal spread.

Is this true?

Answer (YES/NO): NO